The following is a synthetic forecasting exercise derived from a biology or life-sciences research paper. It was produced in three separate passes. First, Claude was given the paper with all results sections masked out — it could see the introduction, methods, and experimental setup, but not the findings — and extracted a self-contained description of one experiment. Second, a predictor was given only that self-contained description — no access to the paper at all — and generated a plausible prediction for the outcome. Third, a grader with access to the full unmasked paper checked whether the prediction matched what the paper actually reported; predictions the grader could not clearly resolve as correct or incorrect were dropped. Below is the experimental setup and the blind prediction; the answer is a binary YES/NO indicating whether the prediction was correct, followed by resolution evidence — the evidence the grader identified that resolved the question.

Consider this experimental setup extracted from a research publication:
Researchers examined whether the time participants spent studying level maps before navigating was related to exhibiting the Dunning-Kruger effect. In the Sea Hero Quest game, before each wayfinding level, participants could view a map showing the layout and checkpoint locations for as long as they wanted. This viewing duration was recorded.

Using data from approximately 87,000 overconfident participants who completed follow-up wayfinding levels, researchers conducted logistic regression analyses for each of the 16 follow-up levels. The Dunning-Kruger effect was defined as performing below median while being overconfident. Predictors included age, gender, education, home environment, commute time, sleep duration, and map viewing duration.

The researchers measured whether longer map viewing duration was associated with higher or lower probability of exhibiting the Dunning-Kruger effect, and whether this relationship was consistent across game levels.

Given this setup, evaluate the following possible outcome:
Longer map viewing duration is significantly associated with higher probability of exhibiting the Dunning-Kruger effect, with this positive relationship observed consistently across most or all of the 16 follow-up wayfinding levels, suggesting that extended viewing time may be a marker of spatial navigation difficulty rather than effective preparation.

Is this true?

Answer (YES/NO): NO